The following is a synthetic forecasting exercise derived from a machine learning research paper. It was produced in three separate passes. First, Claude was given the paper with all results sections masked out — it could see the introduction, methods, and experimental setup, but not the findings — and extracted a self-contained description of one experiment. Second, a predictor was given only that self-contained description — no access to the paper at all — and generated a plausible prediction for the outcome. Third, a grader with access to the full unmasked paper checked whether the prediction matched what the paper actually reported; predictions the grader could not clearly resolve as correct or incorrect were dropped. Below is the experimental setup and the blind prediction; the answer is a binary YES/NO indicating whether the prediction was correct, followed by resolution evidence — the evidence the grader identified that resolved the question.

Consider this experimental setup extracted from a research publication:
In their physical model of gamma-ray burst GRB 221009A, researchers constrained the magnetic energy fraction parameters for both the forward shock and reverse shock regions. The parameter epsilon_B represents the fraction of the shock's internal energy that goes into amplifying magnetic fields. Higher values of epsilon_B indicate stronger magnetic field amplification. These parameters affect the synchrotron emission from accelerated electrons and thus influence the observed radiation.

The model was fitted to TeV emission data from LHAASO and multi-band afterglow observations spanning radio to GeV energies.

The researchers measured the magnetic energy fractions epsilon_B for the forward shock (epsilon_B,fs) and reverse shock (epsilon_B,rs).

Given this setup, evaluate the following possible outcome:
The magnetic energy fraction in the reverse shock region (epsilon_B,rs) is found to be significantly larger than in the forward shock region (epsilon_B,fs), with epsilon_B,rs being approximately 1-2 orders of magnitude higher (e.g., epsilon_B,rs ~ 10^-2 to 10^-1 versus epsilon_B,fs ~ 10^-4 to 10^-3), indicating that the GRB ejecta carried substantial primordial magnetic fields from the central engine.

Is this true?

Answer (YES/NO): NO